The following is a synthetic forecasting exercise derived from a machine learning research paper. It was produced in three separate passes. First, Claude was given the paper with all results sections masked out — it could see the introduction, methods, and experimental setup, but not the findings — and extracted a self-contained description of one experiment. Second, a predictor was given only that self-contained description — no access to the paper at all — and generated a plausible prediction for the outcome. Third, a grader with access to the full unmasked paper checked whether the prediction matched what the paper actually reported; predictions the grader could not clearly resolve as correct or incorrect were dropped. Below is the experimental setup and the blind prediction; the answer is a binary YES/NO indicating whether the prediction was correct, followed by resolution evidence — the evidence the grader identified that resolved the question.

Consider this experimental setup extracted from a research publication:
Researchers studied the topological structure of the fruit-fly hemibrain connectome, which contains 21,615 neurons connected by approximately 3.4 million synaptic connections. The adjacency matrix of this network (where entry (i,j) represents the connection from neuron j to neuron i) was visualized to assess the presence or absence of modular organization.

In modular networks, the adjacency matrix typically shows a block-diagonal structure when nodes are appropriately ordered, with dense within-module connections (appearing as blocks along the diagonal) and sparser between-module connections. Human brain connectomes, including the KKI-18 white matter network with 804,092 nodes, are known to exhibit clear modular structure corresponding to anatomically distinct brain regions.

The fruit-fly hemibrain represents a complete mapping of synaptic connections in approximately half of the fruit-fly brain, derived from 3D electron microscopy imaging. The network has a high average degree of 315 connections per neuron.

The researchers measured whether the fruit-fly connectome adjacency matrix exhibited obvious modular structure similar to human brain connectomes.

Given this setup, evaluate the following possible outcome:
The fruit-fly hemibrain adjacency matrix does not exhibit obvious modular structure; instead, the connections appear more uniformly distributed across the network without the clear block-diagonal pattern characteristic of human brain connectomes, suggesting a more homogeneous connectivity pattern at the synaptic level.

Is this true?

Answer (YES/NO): YES